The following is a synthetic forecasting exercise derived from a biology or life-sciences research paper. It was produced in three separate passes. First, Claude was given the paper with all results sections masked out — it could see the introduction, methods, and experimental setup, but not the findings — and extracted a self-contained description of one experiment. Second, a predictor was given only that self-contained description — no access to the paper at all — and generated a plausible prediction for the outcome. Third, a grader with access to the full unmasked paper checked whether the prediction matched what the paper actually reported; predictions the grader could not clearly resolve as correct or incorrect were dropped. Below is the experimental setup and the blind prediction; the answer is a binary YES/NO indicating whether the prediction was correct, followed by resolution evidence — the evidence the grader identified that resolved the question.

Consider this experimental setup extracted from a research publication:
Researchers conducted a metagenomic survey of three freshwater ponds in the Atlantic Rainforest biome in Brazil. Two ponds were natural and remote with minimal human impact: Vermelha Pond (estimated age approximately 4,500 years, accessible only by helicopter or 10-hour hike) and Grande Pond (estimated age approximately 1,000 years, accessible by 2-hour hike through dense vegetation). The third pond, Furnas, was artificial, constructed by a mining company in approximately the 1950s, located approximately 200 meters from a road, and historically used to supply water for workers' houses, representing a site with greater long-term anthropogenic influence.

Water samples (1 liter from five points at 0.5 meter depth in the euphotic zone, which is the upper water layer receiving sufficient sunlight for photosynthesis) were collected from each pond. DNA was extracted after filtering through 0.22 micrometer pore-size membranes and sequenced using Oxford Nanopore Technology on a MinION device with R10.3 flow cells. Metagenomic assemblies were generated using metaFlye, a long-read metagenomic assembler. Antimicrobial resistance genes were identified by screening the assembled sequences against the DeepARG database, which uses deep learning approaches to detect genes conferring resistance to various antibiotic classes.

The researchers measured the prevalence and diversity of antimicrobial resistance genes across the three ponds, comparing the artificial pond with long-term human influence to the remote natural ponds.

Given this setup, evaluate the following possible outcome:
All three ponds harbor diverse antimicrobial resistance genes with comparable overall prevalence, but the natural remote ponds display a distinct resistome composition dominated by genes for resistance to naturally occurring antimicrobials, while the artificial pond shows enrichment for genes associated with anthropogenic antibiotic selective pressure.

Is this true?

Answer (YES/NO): NO